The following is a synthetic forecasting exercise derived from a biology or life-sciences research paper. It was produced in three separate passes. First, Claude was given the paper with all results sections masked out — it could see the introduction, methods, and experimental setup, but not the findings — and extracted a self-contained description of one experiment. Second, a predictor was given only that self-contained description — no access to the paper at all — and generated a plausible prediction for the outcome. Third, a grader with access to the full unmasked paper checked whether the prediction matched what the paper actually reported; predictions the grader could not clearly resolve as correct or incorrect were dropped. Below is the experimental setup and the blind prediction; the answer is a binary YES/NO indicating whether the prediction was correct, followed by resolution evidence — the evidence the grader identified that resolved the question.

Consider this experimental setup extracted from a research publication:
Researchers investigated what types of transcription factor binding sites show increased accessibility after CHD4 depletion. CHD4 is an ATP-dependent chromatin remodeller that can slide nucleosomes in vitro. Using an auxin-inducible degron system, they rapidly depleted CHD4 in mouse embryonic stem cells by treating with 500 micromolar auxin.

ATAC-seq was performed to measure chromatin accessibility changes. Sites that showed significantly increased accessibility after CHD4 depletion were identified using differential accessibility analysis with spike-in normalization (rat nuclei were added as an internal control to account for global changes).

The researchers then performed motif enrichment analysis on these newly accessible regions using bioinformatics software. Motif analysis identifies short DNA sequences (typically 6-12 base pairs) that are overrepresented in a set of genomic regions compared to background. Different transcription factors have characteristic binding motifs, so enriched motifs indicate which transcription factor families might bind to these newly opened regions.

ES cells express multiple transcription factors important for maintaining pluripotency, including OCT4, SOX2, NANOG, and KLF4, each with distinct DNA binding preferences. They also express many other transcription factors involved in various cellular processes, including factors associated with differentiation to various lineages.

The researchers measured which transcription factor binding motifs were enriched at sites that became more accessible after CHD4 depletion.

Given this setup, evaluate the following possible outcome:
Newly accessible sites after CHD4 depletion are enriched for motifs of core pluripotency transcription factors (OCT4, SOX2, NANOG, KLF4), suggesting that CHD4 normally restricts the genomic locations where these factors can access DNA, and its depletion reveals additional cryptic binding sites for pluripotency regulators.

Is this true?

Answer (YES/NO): YES